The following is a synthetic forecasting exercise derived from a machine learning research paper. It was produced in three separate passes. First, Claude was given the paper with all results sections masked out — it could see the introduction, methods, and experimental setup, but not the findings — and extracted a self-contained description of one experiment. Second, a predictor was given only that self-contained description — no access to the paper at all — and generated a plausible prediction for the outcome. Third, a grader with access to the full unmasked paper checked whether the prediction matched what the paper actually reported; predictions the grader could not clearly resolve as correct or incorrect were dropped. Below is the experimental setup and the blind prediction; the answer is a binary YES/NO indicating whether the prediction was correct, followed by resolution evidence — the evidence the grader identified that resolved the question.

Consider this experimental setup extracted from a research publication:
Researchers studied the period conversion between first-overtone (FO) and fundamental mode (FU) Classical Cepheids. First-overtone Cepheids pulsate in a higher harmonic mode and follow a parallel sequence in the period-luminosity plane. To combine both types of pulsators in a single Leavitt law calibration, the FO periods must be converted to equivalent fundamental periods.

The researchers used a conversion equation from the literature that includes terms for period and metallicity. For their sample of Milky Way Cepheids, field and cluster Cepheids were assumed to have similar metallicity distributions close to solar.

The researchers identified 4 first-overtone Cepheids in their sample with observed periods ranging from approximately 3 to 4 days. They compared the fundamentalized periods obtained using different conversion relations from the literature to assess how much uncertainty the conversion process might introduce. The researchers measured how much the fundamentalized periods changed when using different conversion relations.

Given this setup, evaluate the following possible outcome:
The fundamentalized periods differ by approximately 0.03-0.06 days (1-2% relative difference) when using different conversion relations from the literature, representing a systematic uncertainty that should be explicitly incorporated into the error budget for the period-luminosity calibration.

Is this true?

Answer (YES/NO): NO